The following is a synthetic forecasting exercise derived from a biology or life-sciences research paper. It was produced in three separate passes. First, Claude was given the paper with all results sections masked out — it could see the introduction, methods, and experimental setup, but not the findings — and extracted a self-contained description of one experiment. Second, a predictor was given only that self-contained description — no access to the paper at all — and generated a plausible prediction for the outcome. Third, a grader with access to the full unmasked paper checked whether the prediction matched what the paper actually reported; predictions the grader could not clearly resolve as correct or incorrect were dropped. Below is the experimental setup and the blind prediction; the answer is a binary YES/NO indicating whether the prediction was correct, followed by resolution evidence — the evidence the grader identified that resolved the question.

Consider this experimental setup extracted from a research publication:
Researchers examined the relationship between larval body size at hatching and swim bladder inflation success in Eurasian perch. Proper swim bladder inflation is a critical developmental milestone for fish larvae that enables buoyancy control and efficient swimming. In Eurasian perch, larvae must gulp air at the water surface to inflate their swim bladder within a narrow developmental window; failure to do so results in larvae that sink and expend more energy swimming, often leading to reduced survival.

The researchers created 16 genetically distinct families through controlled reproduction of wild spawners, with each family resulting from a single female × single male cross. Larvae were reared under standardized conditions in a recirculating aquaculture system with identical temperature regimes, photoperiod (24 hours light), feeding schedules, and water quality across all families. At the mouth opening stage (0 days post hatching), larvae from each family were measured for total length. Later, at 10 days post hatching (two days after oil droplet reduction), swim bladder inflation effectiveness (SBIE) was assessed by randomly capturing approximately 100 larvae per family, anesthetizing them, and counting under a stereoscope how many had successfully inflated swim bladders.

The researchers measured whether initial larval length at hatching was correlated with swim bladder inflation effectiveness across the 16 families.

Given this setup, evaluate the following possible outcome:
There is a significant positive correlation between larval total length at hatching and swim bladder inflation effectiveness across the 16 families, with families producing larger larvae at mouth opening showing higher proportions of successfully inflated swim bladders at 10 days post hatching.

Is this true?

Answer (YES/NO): NO